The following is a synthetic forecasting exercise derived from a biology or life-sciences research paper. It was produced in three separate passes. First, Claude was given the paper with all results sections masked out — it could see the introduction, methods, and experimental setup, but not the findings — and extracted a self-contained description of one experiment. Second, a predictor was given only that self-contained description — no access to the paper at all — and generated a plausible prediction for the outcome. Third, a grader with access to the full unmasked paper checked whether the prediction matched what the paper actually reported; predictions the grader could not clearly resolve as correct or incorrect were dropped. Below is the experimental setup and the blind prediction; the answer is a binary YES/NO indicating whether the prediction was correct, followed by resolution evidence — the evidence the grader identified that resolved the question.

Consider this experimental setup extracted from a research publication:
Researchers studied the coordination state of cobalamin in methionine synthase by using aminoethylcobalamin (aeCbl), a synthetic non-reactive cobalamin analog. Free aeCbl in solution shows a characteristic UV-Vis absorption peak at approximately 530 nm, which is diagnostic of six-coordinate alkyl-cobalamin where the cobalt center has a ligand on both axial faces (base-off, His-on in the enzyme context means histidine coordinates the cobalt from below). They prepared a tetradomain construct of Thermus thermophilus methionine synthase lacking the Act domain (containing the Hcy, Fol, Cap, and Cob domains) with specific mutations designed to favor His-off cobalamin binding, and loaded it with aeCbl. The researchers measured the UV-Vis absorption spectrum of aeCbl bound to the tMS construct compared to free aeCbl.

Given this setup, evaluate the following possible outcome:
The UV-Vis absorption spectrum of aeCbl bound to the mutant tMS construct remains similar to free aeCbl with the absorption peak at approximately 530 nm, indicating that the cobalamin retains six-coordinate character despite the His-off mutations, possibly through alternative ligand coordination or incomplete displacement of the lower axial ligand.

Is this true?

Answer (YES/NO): NO